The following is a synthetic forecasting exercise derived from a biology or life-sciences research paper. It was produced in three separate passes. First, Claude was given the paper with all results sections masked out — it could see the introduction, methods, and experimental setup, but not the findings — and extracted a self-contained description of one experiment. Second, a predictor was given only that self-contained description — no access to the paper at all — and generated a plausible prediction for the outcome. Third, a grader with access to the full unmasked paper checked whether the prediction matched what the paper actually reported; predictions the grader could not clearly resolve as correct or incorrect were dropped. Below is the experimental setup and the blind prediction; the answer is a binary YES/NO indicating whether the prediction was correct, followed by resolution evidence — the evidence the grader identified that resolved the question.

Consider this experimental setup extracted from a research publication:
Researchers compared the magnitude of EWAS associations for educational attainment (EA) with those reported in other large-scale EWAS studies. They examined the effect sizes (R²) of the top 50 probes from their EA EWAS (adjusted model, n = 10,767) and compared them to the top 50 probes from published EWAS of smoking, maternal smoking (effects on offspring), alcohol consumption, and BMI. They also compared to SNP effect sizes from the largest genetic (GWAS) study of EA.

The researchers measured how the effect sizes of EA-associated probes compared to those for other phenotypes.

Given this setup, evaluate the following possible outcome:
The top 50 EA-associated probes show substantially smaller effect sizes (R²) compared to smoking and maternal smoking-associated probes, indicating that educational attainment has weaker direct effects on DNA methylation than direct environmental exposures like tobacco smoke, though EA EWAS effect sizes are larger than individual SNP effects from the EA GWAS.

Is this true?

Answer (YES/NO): YES